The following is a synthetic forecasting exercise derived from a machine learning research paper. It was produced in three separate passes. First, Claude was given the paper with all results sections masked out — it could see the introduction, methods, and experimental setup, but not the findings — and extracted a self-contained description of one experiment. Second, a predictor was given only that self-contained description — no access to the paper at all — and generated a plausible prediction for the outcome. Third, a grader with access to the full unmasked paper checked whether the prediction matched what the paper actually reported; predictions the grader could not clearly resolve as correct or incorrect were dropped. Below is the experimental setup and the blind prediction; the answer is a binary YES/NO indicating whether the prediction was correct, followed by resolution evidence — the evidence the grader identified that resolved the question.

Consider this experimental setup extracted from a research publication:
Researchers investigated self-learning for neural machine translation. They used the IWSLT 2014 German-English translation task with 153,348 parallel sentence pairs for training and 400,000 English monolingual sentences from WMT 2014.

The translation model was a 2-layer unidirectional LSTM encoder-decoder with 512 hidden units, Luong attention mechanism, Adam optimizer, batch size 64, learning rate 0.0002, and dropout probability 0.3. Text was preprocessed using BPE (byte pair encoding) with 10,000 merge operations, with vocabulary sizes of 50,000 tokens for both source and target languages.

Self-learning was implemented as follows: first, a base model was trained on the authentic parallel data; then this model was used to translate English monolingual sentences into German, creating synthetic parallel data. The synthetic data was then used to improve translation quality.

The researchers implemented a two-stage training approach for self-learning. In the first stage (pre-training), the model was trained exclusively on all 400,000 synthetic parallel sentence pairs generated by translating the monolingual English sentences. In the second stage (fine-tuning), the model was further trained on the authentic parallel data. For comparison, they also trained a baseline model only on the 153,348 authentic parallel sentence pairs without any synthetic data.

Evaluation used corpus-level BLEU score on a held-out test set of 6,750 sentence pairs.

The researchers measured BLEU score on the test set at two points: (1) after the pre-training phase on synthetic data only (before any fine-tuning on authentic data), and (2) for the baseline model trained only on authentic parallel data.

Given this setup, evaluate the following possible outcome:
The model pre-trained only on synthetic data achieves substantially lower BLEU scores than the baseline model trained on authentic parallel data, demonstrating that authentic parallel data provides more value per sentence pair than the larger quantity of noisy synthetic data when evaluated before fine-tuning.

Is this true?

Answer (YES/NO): YES